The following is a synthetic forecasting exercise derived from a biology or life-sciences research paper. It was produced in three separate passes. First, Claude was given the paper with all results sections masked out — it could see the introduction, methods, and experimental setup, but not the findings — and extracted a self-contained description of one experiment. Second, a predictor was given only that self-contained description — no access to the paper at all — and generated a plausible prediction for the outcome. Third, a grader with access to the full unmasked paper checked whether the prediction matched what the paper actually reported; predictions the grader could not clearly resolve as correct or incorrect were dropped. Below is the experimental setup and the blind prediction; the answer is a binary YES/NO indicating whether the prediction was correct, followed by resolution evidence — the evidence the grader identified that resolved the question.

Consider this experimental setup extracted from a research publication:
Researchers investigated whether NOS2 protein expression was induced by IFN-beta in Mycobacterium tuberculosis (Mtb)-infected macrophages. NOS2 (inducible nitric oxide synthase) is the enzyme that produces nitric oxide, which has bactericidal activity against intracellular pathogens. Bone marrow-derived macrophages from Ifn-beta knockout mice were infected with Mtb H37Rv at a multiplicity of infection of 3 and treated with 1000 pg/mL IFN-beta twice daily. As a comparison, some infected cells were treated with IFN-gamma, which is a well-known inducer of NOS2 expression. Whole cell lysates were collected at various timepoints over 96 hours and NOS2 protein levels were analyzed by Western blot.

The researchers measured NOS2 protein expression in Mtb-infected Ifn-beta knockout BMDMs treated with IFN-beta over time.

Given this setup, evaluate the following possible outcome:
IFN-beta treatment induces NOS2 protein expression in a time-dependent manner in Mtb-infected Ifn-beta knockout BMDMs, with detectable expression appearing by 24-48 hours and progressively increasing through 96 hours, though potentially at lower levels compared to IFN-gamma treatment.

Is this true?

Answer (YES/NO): NO